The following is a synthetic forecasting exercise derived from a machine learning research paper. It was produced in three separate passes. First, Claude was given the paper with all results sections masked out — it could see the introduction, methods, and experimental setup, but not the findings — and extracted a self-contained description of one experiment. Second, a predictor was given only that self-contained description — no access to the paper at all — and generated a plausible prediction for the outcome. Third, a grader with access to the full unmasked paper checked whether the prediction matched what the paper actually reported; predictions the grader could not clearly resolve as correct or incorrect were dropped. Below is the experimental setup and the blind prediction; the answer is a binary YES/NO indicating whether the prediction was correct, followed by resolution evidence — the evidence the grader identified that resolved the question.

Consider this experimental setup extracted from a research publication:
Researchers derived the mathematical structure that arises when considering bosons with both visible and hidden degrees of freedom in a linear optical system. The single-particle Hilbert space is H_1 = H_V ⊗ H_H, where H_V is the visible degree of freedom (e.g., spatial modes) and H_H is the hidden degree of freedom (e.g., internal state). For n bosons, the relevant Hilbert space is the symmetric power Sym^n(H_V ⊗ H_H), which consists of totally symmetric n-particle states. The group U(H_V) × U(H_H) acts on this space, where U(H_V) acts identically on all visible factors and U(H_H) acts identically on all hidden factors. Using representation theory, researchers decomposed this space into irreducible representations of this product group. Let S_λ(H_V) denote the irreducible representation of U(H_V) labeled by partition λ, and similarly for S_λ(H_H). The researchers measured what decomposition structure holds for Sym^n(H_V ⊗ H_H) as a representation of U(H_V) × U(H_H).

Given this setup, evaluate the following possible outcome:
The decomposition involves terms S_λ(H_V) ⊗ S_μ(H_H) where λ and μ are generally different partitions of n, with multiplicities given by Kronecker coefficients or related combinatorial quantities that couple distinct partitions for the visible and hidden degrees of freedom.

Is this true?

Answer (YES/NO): NO